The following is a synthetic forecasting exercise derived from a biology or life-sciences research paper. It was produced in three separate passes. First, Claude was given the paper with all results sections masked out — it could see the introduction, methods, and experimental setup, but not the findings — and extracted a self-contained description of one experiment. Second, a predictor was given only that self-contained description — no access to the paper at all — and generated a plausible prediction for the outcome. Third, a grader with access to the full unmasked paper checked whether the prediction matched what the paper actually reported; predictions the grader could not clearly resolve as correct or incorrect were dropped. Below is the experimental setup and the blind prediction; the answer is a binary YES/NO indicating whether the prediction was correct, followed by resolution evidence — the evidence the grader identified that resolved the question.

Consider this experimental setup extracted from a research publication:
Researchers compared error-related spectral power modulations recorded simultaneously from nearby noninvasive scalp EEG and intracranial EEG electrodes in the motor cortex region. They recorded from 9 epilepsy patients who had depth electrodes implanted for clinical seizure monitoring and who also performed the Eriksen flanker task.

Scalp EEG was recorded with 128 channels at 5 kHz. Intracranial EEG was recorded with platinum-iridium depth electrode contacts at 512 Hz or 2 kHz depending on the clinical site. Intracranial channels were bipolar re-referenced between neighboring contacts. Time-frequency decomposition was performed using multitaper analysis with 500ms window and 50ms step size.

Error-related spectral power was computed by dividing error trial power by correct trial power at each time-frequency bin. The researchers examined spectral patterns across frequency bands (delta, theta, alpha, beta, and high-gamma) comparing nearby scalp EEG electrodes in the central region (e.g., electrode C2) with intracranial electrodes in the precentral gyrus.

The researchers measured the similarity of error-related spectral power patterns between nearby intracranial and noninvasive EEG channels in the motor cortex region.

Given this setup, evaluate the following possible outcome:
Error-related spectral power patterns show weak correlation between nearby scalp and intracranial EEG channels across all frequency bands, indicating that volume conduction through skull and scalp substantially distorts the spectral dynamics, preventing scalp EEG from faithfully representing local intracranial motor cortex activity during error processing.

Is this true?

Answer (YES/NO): NO